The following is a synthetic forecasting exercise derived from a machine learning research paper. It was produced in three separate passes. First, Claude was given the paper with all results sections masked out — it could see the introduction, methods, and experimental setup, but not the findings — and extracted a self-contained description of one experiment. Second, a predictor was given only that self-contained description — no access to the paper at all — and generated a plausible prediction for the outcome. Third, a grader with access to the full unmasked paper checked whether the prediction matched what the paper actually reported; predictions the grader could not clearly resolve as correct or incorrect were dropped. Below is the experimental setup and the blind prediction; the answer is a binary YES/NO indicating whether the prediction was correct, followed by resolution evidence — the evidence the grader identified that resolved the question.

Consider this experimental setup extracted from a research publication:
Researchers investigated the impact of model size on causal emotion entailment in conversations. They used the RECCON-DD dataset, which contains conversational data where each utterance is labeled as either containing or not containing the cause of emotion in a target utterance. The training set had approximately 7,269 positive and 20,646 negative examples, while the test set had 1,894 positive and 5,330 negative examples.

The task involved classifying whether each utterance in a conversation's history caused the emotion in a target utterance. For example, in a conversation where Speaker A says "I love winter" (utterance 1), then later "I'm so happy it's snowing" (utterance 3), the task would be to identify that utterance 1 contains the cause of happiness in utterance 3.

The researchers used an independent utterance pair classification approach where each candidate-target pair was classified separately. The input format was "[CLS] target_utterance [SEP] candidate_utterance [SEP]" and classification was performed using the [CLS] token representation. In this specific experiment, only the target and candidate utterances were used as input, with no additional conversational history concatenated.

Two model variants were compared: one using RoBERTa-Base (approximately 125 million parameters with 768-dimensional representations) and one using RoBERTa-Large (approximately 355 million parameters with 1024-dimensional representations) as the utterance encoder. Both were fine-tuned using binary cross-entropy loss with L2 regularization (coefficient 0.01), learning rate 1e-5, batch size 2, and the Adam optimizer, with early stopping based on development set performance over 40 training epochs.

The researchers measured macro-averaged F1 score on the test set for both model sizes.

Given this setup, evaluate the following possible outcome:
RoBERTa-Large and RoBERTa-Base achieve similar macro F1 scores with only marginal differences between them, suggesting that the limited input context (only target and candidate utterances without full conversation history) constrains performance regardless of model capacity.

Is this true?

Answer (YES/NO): NO